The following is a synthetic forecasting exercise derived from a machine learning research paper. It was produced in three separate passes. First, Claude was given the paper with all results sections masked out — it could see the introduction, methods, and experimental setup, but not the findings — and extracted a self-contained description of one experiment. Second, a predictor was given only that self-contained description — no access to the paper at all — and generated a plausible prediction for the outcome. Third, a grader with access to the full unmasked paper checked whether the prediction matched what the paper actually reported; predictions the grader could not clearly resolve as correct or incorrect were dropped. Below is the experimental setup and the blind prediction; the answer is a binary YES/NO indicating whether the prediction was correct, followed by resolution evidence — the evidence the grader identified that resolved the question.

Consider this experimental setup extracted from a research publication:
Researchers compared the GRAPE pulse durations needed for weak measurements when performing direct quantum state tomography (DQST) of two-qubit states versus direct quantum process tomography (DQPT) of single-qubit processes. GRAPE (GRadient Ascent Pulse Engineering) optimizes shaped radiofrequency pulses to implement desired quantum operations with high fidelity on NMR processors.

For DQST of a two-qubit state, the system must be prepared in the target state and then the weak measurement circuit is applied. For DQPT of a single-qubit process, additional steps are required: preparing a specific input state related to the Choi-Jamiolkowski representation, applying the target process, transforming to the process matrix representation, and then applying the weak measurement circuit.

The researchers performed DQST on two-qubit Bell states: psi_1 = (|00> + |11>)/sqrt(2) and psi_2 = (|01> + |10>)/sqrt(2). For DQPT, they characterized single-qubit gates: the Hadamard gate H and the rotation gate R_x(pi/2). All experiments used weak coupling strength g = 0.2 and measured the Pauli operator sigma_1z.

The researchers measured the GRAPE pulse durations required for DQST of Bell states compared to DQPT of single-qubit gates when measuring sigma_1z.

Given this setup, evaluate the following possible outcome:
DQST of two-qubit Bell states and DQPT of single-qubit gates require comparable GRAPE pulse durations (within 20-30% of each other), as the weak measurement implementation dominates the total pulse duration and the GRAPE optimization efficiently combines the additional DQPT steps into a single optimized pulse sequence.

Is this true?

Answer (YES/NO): NO